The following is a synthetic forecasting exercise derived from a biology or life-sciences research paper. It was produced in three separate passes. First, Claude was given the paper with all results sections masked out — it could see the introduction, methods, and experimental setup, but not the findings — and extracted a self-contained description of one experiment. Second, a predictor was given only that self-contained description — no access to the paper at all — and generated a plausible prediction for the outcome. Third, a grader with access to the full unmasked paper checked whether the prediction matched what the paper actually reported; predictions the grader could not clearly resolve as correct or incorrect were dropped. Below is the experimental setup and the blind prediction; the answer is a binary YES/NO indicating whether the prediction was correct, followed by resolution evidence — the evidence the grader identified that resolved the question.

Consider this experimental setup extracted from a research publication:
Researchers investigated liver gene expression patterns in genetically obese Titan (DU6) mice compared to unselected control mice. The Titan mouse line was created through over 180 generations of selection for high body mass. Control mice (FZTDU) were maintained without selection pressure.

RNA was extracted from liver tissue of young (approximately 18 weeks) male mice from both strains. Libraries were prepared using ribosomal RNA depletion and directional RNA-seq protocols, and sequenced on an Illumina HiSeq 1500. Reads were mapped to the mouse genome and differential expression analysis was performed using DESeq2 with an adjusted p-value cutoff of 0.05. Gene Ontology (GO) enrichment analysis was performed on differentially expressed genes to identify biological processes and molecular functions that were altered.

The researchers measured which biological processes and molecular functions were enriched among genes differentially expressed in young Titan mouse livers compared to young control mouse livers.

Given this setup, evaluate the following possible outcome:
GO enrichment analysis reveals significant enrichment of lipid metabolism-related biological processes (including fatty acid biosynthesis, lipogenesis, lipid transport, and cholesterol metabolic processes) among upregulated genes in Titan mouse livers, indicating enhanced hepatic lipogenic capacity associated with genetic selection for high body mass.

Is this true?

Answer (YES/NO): YES